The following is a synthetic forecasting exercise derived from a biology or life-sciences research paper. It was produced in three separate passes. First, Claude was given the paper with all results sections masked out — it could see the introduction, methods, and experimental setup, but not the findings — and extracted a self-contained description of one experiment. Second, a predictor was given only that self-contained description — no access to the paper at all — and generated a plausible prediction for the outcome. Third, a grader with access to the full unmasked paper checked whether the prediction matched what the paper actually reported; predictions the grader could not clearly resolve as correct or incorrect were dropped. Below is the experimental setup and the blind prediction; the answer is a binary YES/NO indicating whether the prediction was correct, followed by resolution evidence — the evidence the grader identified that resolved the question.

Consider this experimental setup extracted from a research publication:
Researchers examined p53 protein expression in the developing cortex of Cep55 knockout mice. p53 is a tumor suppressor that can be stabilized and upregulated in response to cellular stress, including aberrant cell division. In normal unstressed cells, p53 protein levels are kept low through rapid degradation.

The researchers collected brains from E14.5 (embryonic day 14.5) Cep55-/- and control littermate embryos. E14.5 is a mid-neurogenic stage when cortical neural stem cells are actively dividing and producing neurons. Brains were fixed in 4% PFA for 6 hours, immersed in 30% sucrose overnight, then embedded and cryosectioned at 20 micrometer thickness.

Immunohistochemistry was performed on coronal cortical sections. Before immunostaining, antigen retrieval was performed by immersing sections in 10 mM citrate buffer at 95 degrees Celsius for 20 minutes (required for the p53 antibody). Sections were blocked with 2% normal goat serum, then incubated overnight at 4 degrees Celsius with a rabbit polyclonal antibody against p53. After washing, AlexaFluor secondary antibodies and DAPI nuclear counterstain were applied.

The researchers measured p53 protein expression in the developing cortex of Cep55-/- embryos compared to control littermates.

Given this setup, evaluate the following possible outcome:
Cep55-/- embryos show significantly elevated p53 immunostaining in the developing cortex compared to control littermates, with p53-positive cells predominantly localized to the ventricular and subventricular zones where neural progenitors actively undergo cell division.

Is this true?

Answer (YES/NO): YES